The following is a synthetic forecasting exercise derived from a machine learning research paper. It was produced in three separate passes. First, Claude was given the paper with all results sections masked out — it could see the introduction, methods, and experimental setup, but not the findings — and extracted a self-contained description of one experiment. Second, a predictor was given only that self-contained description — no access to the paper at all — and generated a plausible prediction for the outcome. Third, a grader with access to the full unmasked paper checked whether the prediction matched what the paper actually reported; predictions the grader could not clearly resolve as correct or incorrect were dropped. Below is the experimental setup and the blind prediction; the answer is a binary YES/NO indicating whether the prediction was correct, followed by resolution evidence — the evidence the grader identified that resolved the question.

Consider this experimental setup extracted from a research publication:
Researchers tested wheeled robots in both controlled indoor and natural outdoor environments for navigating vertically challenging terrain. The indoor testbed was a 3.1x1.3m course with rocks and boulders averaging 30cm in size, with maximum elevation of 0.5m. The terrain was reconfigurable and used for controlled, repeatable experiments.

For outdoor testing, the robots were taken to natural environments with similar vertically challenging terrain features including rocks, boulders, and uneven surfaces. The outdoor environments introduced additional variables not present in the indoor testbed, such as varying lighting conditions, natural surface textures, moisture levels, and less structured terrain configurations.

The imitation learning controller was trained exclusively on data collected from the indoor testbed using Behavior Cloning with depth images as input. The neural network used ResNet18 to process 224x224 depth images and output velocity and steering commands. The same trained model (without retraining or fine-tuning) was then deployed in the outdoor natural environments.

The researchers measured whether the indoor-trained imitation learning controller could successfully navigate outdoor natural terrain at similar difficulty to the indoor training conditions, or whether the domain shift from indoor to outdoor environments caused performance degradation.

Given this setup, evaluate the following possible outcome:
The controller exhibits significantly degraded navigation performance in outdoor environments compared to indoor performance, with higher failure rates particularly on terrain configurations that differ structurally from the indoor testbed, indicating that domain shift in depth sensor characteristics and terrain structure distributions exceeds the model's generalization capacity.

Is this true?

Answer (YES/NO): NO